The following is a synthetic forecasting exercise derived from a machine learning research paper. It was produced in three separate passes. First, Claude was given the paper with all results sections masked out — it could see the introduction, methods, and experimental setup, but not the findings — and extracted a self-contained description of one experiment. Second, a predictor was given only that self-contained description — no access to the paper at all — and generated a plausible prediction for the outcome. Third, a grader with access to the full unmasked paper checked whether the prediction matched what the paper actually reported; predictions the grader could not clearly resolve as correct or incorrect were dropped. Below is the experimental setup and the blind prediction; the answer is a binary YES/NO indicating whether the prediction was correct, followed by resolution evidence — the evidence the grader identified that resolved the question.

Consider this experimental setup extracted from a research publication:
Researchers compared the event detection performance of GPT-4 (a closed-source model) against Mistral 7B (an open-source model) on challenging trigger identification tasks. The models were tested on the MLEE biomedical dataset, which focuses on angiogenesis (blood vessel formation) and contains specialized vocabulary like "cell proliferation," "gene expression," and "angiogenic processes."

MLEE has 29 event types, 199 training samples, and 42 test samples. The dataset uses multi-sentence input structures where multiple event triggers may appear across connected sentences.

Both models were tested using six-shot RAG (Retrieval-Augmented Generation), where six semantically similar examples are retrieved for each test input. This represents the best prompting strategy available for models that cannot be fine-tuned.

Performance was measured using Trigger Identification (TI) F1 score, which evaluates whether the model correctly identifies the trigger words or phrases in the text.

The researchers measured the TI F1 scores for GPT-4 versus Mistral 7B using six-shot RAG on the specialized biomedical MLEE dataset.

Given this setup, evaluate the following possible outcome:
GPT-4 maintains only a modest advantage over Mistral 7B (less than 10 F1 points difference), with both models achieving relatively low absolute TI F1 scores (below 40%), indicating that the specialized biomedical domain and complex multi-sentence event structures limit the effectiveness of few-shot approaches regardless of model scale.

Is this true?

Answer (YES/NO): NO